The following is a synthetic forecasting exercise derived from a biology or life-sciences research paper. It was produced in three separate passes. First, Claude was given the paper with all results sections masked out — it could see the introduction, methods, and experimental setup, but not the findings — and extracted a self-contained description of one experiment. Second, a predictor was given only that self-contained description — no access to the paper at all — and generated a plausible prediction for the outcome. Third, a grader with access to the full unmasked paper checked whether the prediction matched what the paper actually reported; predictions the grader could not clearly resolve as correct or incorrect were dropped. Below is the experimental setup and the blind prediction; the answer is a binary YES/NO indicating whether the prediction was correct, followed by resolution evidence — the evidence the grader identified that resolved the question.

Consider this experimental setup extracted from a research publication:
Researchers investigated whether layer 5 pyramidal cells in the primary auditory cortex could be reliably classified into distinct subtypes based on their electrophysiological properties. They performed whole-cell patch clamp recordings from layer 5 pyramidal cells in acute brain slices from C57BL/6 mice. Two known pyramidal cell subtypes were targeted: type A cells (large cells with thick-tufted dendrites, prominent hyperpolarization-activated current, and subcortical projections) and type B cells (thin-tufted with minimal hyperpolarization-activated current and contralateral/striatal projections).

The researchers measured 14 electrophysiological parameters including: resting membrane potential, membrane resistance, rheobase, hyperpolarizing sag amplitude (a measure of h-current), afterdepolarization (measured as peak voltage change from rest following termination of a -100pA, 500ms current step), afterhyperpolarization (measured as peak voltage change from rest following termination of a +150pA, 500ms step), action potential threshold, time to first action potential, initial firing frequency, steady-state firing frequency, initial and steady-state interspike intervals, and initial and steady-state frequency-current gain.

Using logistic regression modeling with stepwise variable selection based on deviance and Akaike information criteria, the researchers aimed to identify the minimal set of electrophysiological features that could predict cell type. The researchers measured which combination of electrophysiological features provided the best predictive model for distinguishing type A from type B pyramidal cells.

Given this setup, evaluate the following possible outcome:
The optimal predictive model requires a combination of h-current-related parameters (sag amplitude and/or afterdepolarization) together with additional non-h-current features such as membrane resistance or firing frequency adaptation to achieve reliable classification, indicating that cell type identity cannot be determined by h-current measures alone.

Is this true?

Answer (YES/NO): NO